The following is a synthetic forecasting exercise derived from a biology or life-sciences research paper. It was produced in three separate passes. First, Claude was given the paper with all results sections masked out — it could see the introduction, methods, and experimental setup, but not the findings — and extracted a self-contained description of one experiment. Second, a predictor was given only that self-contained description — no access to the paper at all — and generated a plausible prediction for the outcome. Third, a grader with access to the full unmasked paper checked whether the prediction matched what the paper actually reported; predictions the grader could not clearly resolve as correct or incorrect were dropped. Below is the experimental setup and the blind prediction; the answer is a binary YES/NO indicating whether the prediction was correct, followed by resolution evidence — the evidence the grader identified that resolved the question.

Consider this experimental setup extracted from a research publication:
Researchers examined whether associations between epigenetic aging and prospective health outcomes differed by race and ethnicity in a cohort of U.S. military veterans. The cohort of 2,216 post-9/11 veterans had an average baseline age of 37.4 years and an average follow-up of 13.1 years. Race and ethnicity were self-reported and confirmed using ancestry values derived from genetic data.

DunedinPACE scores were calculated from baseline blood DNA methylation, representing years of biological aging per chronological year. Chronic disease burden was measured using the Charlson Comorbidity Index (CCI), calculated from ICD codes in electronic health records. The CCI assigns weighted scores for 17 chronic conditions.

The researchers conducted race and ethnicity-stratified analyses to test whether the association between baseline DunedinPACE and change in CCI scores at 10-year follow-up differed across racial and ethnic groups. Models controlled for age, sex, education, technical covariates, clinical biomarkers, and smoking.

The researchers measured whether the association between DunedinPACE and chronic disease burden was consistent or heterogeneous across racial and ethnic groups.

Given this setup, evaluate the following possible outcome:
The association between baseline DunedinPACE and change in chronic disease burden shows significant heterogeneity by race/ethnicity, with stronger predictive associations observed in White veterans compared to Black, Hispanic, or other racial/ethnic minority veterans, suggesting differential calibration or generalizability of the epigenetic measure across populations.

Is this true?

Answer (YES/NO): NO